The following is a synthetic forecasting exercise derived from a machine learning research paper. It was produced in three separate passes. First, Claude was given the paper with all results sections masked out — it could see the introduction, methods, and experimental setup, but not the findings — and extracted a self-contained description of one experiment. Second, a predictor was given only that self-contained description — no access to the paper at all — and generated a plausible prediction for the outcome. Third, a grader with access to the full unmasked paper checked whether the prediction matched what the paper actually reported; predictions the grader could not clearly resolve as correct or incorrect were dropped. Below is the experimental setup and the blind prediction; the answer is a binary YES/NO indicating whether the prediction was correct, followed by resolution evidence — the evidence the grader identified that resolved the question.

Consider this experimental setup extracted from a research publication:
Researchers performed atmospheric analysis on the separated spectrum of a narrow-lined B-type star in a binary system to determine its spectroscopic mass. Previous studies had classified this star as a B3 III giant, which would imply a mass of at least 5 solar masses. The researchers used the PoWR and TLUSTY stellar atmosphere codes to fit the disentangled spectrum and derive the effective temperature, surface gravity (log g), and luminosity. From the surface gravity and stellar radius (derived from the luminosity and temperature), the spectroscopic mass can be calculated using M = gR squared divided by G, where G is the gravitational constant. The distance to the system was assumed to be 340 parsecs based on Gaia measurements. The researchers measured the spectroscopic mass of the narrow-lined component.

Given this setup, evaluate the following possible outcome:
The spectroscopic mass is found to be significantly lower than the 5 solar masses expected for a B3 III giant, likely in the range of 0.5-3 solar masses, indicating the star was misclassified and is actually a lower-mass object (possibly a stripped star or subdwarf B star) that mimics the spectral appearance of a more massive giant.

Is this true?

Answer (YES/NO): NO